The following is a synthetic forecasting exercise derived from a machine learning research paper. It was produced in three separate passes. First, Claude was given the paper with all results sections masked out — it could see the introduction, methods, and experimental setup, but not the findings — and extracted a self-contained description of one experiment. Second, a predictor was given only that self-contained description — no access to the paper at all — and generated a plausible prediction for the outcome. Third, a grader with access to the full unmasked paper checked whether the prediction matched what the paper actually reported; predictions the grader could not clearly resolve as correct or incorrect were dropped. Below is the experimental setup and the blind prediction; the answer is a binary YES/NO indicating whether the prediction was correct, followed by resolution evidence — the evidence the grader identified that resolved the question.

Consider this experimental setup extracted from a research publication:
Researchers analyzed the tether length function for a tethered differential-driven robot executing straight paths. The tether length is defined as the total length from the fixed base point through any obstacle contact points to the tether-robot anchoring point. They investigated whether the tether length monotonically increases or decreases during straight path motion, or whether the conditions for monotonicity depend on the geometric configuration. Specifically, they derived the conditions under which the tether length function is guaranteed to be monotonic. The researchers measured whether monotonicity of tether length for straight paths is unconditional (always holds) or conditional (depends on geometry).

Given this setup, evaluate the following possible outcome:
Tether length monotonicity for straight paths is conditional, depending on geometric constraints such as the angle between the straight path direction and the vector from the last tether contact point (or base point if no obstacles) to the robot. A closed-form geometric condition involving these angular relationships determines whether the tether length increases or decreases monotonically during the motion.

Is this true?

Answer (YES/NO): YES